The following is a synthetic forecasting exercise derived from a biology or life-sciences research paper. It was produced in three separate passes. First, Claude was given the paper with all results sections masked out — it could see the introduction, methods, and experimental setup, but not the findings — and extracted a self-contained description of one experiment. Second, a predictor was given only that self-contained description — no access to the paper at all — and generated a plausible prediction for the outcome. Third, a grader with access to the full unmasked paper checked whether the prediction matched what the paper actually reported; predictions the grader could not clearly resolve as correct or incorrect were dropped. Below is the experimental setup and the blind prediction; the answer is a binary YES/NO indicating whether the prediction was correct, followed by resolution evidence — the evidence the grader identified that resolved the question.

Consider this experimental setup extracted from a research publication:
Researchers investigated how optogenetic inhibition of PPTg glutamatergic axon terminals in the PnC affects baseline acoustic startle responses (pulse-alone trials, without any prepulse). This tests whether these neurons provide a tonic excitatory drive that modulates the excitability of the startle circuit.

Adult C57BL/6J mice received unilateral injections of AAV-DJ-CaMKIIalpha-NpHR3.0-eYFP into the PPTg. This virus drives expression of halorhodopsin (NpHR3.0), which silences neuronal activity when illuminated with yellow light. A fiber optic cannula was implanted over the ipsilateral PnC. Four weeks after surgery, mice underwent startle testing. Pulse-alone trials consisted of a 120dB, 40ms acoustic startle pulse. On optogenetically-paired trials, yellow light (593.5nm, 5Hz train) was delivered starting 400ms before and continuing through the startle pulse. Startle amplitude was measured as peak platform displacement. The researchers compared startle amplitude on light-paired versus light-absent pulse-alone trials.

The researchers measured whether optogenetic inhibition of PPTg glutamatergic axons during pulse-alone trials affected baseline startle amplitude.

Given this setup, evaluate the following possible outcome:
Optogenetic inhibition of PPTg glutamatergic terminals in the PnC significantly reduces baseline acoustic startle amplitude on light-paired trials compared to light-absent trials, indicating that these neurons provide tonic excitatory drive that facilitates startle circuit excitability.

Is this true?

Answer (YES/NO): NO